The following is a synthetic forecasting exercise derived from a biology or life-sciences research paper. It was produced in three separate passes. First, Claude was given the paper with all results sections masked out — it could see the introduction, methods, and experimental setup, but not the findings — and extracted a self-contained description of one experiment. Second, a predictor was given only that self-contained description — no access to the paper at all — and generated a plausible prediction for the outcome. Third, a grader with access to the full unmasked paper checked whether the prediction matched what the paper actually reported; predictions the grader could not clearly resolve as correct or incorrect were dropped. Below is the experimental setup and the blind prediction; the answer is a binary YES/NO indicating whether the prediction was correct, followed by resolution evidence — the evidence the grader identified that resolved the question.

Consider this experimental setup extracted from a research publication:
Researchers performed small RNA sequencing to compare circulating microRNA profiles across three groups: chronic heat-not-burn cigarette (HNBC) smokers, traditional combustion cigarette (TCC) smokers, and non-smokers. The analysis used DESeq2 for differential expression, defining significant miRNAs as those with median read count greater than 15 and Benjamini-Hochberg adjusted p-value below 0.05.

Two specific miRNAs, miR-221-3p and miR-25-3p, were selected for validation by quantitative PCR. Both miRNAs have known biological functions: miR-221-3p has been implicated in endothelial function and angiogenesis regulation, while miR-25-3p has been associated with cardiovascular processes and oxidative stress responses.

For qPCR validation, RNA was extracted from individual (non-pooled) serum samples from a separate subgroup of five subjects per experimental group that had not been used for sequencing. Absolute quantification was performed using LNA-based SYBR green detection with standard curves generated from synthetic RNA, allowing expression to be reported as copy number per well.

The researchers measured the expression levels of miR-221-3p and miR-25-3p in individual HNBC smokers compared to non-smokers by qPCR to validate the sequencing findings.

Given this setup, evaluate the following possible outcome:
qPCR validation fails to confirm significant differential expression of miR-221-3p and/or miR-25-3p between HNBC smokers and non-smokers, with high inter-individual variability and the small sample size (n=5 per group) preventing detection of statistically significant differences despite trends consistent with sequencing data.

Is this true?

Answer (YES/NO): NO